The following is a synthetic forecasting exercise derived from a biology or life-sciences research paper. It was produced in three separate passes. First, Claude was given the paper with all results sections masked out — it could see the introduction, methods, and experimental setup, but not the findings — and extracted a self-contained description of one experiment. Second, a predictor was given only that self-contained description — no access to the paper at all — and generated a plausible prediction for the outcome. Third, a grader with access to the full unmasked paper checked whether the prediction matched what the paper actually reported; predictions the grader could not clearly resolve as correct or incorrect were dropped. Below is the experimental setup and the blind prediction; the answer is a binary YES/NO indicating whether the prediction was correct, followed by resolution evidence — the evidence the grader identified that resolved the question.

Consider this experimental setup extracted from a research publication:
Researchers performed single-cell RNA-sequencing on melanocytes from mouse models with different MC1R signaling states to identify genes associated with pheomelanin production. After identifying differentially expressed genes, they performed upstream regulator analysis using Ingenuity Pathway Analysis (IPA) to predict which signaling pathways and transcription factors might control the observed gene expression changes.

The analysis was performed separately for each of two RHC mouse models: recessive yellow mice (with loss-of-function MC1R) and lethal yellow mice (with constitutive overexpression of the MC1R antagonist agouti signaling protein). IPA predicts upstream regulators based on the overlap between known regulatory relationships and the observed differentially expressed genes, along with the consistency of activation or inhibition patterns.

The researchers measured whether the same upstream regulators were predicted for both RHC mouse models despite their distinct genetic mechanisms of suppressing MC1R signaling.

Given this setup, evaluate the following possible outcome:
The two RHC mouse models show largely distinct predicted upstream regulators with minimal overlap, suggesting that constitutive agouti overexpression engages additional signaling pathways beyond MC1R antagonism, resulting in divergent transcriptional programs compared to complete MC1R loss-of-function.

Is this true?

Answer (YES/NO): NO